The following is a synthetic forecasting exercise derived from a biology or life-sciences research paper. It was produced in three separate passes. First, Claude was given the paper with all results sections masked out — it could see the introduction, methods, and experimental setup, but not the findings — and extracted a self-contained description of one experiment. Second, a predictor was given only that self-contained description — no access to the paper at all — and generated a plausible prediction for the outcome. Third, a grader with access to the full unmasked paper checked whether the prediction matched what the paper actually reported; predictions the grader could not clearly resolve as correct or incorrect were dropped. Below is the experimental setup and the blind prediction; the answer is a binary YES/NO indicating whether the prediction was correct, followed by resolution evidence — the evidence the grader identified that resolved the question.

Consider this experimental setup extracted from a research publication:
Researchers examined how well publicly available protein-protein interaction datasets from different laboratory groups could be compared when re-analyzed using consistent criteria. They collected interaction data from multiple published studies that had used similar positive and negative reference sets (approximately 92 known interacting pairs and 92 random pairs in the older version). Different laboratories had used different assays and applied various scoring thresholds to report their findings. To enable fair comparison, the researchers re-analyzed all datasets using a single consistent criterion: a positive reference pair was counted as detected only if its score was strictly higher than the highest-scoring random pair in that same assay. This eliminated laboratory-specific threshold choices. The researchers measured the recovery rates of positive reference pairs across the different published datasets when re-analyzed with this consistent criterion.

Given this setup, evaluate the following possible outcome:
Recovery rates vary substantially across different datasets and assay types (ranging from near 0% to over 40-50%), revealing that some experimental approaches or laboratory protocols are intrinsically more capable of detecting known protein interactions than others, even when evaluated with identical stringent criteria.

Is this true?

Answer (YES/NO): NO